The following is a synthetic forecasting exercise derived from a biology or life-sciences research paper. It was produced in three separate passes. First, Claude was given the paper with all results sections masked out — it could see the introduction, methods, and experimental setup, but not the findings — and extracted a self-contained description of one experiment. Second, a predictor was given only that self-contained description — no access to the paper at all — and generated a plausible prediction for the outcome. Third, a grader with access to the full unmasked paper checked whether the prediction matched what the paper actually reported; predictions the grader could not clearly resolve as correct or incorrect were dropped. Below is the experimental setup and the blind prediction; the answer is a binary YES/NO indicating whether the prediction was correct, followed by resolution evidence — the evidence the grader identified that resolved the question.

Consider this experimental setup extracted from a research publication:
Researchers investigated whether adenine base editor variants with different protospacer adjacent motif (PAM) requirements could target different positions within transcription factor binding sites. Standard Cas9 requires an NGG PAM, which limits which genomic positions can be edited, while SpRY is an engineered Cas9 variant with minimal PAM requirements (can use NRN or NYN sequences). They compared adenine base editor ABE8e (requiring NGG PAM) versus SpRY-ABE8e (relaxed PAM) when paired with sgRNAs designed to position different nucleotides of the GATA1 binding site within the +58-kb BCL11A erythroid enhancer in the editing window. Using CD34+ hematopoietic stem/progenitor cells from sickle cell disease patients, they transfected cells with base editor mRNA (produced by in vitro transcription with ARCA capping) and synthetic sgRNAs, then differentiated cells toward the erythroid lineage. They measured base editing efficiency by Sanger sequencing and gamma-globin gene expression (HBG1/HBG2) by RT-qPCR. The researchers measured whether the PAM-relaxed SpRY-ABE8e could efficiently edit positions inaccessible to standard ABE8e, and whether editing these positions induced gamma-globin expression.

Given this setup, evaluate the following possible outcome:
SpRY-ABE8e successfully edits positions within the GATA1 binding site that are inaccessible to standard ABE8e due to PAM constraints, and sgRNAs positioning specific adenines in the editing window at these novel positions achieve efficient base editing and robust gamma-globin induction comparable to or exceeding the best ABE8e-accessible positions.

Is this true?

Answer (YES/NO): NO